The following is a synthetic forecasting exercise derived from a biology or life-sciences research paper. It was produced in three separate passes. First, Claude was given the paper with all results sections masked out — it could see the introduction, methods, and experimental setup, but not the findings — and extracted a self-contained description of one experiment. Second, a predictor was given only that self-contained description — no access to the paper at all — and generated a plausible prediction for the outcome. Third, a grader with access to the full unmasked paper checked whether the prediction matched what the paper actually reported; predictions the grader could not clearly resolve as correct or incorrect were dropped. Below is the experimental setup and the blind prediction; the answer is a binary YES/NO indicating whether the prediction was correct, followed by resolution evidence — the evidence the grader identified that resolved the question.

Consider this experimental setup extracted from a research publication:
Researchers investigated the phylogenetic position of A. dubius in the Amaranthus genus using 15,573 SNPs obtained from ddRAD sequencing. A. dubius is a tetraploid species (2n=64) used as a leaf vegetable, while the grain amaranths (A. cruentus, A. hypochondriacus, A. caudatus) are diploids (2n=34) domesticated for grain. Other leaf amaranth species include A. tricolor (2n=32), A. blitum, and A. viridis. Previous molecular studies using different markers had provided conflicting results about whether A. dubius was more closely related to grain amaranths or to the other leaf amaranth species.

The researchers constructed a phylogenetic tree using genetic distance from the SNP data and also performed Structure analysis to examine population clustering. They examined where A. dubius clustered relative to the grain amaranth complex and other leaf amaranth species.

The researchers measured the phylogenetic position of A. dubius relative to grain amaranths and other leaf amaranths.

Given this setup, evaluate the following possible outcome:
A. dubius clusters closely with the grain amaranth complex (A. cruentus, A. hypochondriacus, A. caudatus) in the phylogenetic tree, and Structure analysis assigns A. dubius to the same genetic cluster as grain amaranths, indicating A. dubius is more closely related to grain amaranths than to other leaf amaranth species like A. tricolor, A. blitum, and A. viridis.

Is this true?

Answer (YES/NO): NO